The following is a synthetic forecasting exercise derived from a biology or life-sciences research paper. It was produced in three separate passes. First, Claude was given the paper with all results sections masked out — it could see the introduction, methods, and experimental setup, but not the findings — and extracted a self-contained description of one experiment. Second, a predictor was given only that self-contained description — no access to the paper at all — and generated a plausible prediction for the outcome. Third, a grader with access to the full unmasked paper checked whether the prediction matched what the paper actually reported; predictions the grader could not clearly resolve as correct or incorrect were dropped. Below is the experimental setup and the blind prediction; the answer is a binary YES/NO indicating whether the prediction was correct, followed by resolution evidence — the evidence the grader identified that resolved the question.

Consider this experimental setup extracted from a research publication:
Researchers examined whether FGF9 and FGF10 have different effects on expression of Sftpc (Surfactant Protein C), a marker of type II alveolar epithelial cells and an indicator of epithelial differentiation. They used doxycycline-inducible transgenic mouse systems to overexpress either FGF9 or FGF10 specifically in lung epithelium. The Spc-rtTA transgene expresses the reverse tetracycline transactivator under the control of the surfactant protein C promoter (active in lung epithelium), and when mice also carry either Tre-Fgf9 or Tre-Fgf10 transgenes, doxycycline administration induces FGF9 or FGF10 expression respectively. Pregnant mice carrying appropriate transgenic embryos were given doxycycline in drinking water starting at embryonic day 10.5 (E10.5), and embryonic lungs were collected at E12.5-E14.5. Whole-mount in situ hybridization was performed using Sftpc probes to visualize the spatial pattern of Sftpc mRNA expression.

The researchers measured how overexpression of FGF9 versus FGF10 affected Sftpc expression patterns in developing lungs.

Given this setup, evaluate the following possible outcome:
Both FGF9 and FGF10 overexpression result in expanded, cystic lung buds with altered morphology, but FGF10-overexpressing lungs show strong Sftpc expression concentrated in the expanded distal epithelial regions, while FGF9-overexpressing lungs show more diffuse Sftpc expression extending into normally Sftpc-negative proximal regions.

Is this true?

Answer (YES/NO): NO